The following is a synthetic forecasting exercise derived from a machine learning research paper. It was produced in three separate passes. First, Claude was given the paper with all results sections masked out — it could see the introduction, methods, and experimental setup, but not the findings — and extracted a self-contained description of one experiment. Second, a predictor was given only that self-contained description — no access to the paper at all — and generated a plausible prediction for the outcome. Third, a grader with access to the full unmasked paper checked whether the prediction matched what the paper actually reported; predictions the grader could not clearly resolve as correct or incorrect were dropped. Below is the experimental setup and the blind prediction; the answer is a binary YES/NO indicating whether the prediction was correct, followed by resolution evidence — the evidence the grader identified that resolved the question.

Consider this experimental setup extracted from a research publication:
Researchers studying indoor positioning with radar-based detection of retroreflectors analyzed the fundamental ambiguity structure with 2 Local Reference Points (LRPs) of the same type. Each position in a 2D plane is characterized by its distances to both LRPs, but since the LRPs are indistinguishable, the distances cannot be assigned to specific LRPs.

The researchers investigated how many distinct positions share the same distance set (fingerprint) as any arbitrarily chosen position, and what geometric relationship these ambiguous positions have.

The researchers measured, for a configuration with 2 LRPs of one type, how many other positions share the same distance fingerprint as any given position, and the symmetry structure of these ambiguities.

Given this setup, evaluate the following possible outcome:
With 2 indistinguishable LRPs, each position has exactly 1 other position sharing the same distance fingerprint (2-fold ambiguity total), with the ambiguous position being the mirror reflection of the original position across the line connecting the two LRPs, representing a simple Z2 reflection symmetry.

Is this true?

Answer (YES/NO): NO